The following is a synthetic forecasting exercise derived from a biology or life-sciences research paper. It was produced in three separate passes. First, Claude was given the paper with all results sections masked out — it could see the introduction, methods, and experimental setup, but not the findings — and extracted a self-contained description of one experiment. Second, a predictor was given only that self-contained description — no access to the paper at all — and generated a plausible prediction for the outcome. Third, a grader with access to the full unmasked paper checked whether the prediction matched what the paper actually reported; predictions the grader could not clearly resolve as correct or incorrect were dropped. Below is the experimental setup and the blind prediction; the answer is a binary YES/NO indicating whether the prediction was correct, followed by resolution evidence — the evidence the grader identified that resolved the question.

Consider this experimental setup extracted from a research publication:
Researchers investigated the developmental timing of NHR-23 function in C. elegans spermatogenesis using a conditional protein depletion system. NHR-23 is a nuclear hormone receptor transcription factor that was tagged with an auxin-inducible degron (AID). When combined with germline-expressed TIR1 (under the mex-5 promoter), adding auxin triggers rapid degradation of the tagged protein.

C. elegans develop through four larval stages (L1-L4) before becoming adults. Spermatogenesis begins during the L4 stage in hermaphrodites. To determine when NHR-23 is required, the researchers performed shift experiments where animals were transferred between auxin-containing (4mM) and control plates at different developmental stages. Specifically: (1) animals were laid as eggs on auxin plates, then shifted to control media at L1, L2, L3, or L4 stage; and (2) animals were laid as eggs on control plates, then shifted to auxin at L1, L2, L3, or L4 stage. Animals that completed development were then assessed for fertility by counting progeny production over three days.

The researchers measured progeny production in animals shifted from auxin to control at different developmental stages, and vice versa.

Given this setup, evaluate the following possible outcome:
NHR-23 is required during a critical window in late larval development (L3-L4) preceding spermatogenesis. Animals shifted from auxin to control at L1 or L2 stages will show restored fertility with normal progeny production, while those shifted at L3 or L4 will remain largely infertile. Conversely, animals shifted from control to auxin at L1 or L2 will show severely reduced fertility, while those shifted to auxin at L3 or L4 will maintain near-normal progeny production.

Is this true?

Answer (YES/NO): NO